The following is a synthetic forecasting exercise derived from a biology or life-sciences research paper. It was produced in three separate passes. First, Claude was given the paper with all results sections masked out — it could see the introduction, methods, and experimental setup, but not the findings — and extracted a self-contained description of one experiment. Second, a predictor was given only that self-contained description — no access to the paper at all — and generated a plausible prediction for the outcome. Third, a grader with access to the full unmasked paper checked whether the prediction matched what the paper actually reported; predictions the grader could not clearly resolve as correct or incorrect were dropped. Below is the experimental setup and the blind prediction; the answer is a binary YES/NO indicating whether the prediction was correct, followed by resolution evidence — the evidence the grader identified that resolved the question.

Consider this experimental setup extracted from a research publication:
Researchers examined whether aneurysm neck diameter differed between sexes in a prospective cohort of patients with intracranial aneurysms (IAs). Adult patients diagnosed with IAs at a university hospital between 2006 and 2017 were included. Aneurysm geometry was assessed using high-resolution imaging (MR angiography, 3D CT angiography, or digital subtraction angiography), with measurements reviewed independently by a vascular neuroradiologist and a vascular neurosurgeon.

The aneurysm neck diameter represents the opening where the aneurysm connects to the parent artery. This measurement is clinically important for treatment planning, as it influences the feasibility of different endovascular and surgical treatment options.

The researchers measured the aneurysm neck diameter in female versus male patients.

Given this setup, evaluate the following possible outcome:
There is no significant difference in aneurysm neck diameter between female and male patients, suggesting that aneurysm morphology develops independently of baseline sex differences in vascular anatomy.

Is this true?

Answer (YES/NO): YES